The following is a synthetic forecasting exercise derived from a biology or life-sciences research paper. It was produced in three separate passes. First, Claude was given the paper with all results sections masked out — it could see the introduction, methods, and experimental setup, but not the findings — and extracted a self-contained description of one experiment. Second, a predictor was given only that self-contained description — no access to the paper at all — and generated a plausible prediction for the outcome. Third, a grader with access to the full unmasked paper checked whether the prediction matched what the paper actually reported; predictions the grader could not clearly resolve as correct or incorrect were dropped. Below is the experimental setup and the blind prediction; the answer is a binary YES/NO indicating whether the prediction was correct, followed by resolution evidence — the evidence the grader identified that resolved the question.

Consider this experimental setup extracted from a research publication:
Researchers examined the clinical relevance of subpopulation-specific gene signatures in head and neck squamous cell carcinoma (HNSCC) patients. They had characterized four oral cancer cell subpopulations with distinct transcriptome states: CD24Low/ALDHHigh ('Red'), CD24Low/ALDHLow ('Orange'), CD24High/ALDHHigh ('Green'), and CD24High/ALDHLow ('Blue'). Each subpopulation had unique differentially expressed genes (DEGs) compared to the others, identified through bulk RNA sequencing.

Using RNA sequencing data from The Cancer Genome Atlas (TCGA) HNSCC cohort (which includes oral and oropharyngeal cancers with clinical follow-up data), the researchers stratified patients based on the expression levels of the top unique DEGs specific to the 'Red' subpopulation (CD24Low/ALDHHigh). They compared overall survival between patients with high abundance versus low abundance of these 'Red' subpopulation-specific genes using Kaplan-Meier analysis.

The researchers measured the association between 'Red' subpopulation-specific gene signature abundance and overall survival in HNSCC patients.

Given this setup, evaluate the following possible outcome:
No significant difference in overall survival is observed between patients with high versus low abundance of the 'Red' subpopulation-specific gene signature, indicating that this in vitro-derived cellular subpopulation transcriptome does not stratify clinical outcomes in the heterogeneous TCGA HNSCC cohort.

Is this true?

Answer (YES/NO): NO